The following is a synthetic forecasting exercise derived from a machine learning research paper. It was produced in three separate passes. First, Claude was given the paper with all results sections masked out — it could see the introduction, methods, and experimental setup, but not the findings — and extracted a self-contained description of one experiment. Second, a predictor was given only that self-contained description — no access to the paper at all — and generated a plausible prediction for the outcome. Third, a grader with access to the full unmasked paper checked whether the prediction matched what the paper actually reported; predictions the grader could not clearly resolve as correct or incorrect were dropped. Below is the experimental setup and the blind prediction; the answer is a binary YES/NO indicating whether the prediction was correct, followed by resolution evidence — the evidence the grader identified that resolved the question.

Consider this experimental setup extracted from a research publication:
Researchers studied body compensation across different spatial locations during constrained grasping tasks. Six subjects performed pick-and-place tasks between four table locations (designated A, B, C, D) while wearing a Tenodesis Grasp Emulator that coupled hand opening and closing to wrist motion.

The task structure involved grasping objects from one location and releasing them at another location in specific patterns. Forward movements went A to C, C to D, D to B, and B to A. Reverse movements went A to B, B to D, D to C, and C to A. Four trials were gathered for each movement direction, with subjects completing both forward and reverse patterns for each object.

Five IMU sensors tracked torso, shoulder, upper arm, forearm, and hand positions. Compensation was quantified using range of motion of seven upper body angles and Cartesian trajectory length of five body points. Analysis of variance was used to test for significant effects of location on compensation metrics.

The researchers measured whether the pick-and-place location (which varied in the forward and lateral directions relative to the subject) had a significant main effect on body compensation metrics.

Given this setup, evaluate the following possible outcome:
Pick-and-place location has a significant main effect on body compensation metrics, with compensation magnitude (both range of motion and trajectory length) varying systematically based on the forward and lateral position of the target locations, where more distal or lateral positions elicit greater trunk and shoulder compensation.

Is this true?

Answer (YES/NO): NO